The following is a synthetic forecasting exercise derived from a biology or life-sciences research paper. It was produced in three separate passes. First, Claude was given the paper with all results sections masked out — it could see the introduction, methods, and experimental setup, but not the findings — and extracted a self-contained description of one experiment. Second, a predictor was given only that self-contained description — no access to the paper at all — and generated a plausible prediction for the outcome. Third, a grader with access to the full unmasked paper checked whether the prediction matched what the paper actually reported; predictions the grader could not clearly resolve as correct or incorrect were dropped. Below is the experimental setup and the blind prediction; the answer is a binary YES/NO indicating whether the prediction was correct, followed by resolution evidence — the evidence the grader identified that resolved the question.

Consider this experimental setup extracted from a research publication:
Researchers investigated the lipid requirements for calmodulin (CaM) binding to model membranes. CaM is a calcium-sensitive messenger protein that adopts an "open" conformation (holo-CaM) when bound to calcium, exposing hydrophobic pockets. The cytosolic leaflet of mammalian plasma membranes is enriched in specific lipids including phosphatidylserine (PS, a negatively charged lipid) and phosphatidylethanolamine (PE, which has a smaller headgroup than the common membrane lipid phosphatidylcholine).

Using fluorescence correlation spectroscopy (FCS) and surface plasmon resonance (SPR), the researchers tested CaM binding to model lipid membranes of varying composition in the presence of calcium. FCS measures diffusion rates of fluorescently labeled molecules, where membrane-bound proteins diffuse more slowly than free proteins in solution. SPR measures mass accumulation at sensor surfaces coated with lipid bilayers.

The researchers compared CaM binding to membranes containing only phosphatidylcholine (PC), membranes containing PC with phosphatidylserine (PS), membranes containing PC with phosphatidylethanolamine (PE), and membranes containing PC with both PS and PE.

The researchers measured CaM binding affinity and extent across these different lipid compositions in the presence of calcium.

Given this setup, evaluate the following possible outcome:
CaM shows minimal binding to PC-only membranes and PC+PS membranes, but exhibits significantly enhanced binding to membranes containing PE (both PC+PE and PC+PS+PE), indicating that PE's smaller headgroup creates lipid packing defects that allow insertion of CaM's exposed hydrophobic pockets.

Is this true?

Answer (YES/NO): NO